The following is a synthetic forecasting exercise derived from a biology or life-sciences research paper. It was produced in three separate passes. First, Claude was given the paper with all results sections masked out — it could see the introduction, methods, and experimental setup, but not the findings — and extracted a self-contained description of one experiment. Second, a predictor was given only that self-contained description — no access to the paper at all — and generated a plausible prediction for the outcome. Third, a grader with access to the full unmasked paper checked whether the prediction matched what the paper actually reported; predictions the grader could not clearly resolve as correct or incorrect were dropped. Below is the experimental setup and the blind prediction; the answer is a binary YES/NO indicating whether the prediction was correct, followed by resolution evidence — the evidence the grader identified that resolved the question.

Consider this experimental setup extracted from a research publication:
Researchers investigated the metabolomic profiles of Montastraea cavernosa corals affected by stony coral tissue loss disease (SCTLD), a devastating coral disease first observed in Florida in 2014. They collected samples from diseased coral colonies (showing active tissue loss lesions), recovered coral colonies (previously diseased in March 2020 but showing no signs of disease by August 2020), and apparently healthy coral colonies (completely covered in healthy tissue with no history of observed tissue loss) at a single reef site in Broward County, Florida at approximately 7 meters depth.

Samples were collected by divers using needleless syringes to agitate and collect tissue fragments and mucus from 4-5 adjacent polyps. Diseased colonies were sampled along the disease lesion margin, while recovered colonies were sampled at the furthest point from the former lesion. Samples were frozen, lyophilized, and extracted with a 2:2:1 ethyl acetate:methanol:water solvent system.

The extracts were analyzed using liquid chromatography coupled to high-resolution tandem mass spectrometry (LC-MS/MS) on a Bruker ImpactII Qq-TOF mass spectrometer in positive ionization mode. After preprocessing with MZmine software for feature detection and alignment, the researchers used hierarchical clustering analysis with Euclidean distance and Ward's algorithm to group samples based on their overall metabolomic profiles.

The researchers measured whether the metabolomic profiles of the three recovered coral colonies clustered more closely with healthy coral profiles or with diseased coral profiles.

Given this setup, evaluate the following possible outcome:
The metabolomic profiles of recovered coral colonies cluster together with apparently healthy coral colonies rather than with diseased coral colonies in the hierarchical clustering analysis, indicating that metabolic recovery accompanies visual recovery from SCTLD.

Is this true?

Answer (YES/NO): NO